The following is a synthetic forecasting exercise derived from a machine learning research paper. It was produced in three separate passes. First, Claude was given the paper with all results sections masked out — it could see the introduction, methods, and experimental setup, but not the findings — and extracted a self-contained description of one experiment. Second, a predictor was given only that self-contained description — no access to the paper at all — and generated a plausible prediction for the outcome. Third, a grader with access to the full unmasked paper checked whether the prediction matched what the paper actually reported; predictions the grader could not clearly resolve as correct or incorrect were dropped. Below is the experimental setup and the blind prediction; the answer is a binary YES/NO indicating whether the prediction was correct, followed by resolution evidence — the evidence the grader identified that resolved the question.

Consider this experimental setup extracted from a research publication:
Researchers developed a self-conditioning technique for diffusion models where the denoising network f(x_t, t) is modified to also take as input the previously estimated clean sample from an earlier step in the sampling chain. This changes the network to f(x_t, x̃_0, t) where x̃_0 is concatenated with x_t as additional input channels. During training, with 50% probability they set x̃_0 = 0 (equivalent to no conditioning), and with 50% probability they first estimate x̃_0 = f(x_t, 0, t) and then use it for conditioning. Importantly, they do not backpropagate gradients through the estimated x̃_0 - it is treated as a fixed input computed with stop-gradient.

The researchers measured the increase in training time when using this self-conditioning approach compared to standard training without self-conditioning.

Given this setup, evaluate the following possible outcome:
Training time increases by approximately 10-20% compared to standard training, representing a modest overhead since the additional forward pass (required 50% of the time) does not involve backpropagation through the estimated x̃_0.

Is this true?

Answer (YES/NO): NO